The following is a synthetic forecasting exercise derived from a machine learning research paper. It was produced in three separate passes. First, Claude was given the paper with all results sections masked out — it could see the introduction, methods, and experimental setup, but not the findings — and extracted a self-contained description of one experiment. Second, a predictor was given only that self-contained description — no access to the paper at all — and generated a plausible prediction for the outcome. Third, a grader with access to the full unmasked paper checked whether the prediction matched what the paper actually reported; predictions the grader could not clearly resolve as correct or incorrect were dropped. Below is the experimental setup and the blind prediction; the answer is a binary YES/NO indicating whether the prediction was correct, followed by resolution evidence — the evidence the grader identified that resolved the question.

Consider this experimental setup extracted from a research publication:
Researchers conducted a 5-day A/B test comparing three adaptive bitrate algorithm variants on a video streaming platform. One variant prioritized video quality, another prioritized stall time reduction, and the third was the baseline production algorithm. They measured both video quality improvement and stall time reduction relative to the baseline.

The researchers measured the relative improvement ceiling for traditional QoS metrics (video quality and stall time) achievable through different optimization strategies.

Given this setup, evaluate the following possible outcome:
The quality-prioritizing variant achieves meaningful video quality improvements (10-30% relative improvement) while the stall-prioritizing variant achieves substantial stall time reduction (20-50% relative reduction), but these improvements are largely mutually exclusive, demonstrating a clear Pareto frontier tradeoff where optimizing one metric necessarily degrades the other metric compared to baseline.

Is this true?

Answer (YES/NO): NO